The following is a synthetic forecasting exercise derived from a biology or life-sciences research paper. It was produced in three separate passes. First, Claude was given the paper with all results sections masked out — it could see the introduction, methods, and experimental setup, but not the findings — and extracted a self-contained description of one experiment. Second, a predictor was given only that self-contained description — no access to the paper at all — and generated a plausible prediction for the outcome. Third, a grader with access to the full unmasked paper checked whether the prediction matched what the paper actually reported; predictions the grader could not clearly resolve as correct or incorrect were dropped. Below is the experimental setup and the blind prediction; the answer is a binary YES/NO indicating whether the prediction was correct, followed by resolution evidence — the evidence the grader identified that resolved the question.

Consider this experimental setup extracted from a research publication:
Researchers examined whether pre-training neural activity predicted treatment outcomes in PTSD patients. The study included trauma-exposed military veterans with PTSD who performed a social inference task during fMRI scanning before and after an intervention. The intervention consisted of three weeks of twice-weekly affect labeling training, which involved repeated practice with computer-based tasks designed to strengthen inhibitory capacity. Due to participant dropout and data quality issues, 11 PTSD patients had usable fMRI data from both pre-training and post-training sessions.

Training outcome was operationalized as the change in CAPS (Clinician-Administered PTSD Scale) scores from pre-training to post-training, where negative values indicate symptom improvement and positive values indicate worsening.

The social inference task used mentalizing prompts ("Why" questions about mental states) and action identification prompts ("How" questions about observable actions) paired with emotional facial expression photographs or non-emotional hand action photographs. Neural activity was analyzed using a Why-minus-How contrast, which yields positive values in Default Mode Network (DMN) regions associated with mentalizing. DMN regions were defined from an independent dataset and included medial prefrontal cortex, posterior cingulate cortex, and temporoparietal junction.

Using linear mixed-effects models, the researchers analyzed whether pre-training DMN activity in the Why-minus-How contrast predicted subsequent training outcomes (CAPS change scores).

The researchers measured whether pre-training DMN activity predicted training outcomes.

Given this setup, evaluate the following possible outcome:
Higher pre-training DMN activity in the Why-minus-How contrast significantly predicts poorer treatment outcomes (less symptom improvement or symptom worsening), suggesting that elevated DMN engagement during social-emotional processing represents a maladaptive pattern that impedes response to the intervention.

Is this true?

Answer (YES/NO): NO